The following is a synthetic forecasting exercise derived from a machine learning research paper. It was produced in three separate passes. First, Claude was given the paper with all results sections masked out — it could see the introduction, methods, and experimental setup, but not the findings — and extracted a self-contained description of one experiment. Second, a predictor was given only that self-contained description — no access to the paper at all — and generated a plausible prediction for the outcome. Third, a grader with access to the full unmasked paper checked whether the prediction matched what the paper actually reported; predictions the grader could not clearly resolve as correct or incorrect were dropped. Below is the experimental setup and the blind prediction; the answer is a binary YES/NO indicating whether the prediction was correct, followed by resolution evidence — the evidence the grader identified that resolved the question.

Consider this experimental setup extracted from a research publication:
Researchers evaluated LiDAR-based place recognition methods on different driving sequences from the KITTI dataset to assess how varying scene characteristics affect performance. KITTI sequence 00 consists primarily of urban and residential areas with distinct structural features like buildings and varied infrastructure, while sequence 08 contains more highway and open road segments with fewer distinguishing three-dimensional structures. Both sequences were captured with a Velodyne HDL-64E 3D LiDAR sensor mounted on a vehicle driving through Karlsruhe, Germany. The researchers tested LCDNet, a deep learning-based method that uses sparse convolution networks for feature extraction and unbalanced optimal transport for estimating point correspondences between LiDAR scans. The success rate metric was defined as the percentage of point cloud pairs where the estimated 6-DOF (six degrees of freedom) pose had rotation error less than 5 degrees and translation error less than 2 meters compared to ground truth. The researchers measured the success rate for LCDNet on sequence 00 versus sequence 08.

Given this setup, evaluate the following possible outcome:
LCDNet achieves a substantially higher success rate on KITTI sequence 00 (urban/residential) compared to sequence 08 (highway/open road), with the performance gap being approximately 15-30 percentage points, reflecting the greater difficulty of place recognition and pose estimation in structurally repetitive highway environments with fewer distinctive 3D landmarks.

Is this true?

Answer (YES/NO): NO